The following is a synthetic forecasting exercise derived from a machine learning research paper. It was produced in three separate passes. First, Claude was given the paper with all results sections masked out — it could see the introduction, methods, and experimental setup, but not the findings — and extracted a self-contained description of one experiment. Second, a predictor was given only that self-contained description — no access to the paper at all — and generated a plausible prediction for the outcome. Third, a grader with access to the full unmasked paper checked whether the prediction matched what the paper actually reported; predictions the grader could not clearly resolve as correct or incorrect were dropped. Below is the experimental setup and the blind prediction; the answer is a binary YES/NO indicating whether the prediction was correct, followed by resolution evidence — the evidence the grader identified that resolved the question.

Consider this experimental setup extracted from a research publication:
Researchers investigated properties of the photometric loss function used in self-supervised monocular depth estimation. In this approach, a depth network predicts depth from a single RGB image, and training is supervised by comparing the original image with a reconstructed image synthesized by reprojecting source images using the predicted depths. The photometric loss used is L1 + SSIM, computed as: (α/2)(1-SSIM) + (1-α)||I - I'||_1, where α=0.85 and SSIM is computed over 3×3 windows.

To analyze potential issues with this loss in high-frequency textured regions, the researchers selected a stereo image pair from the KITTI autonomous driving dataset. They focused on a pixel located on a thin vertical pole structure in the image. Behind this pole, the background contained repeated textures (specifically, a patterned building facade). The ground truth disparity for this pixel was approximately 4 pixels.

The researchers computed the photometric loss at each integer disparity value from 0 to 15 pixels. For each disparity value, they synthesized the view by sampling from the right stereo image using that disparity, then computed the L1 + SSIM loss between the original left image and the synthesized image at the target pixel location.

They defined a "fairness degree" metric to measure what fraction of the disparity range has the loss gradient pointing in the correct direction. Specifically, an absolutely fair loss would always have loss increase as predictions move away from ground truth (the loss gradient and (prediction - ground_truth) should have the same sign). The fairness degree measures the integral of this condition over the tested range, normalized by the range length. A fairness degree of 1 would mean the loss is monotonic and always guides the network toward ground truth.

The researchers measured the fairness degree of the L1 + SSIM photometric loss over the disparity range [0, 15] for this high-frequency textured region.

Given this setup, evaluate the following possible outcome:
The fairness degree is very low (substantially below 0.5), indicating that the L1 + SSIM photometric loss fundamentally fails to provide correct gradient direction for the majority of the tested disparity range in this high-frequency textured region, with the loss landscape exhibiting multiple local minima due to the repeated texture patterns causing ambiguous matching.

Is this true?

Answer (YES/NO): NO